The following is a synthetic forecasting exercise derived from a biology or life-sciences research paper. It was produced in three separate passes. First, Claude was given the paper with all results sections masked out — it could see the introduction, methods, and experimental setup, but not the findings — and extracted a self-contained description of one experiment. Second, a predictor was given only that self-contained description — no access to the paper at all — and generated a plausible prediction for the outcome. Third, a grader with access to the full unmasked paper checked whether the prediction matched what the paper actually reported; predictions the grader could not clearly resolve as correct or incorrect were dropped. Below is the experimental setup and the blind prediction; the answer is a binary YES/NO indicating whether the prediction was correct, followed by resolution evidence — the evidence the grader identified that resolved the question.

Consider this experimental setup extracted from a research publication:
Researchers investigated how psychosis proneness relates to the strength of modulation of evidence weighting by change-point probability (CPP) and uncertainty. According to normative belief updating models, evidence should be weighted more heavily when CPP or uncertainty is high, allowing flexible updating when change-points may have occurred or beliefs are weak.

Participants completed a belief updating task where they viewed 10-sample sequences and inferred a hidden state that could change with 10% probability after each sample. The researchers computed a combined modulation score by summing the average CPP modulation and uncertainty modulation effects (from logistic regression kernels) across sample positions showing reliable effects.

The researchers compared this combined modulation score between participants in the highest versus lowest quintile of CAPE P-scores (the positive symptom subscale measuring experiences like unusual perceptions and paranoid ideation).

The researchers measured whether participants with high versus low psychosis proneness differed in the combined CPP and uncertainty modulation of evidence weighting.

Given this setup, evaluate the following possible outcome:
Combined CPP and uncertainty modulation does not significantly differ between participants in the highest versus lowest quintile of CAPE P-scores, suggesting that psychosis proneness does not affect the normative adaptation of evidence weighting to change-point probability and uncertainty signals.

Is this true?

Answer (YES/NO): NO